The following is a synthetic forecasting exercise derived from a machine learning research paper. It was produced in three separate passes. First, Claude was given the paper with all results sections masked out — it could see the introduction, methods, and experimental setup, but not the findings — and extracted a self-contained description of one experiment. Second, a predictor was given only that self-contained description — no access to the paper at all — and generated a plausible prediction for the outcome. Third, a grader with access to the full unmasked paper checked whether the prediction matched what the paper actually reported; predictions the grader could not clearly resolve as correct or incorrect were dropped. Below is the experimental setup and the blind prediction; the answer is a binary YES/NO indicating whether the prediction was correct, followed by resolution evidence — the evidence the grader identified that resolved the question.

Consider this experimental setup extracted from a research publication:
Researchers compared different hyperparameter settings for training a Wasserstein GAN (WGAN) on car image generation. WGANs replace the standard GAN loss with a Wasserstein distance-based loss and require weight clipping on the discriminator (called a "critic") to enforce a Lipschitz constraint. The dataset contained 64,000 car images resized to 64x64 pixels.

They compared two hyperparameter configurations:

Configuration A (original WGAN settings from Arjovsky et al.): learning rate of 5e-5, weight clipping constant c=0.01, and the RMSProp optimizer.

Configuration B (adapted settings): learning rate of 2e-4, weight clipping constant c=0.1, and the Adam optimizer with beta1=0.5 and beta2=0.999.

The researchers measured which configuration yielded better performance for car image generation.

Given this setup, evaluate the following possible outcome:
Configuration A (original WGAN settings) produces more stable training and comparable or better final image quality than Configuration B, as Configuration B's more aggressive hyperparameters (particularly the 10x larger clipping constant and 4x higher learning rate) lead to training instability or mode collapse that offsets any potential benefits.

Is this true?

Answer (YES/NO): NO